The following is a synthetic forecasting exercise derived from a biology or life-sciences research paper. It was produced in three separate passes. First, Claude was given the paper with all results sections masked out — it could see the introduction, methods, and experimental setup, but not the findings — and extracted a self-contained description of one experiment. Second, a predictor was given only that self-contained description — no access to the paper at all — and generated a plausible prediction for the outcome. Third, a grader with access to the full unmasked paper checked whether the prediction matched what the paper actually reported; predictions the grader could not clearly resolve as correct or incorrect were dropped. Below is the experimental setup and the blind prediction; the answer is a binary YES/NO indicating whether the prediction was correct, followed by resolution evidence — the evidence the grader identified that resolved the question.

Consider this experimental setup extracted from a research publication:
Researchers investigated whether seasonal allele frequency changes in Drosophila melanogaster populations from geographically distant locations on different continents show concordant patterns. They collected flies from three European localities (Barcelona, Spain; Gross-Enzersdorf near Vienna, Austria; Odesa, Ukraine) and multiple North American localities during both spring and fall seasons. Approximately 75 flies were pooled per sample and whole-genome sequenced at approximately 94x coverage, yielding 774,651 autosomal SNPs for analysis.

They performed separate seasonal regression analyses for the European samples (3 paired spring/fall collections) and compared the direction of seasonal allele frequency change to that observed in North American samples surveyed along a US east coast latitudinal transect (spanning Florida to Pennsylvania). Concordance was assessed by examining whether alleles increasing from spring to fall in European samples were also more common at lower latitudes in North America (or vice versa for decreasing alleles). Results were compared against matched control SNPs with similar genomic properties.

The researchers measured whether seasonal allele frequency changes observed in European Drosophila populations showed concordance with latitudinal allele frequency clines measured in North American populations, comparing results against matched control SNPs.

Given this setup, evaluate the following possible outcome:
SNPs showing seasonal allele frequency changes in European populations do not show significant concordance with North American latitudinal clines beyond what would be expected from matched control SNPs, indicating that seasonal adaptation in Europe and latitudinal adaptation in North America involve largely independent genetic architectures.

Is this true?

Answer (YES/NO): NO